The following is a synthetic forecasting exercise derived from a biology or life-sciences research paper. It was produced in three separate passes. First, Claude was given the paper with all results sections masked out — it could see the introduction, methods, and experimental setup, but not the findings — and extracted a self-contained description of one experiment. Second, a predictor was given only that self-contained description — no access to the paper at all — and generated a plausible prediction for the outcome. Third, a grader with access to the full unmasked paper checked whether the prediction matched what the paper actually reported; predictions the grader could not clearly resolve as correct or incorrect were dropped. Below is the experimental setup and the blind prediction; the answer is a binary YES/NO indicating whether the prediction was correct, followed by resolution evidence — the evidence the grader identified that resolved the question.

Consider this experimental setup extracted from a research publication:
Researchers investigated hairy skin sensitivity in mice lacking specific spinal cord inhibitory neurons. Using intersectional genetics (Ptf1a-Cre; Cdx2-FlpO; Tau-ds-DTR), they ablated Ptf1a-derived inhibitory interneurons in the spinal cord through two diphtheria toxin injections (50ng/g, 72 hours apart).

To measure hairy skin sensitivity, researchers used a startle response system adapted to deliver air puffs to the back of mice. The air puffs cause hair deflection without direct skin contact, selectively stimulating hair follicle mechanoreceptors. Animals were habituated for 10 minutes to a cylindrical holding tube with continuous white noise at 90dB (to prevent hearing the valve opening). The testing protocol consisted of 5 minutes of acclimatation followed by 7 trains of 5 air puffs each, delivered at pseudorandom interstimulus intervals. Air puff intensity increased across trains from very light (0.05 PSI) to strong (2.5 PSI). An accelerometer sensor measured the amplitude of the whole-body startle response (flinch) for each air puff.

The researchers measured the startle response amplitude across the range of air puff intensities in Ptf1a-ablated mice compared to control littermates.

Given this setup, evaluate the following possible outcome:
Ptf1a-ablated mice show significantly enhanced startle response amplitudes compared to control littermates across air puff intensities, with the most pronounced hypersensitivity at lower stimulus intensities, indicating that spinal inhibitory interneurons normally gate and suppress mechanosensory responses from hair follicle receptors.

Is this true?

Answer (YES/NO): YES